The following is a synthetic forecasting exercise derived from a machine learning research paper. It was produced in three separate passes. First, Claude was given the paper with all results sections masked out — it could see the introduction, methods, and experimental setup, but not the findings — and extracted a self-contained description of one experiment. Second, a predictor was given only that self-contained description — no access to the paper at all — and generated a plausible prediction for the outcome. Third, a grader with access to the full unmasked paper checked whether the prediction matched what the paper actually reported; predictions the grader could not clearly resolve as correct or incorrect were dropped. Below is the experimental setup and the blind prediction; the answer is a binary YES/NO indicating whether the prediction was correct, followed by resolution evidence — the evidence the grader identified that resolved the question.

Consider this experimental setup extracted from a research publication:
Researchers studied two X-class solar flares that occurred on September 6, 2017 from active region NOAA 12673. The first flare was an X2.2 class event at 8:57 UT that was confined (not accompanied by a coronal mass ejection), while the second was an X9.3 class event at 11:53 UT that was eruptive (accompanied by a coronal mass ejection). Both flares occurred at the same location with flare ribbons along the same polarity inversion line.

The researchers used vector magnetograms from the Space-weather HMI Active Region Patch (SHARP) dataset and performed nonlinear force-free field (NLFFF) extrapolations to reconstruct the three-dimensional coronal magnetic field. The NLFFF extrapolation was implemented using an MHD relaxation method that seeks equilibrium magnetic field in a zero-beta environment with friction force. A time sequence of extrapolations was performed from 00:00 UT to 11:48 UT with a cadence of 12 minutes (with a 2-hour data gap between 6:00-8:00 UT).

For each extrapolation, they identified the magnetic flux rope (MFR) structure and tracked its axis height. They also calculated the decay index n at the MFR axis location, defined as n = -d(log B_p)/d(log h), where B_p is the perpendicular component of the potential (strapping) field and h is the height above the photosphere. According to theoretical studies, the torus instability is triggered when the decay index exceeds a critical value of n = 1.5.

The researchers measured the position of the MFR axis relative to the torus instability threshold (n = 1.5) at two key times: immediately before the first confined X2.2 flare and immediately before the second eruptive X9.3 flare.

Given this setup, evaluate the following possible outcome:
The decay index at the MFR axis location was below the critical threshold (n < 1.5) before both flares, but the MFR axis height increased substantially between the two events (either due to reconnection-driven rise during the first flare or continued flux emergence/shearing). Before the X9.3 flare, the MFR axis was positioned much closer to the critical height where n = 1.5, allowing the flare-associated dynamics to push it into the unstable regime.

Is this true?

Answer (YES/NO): NO